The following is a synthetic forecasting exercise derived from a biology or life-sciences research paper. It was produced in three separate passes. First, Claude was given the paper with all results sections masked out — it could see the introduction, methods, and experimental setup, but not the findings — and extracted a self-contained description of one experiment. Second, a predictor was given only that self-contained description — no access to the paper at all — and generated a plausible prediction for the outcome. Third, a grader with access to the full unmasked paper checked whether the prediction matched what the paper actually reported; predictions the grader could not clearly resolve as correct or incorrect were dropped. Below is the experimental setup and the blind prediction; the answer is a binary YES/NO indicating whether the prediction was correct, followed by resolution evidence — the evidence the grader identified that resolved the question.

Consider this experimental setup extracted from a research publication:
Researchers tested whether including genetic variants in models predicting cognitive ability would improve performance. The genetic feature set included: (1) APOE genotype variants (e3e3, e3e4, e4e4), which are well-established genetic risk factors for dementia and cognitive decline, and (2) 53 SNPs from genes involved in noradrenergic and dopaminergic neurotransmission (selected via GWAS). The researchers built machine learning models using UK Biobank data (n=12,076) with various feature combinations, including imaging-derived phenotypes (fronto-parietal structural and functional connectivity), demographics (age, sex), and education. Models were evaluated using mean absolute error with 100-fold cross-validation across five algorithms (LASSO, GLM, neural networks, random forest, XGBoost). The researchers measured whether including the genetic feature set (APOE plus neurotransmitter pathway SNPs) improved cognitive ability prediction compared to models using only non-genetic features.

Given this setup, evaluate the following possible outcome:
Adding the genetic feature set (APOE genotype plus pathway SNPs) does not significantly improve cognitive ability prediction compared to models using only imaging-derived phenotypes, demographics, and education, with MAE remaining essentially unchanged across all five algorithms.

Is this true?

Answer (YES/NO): NO